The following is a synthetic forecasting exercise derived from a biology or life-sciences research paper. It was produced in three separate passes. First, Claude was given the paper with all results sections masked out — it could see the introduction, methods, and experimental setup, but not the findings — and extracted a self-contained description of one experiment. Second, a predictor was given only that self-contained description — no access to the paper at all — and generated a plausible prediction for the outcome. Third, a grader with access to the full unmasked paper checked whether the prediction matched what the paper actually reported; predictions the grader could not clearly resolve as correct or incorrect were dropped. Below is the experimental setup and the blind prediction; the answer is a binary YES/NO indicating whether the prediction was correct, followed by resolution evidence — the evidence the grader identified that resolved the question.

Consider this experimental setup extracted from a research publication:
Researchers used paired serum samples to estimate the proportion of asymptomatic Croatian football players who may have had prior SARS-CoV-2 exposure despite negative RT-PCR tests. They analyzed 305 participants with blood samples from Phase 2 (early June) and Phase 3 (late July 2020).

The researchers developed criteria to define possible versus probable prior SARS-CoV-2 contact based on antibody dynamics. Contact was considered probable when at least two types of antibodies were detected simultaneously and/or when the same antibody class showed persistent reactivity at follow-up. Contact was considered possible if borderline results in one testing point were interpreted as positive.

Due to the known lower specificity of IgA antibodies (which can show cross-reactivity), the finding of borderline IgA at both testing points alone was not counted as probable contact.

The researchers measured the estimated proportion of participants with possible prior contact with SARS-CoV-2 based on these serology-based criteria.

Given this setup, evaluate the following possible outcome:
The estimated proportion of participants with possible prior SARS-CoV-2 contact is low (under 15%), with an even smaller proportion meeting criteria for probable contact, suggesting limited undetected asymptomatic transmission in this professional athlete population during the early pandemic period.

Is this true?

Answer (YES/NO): YES